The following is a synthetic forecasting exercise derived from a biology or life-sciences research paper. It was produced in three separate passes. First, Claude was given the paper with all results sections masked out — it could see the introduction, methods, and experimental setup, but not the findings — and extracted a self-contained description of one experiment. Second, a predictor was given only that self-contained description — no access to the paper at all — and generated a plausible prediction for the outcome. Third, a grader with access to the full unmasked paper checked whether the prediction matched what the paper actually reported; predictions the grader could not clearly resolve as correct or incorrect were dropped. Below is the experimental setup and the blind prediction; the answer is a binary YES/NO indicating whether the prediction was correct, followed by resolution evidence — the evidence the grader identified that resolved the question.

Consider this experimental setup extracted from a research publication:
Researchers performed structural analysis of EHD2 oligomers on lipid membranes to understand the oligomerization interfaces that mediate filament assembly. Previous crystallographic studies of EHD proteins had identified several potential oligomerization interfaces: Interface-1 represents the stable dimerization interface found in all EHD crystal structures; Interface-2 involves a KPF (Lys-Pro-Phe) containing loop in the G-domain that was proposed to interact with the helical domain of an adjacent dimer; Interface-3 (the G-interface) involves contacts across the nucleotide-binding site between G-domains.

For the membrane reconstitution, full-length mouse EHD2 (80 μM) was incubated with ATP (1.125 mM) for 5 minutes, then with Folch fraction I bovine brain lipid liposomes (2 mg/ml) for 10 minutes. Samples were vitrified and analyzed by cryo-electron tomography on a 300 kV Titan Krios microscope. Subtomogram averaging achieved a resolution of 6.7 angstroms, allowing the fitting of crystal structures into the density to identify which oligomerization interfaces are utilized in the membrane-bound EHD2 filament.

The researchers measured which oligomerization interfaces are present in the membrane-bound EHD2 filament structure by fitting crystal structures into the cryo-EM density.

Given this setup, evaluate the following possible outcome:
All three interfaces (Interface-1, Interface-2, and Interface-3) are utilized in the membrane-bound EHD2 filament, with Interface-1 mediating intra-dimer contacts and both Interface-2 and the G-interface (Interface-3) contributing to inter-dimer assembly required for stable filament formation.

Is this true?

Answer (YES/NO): YES